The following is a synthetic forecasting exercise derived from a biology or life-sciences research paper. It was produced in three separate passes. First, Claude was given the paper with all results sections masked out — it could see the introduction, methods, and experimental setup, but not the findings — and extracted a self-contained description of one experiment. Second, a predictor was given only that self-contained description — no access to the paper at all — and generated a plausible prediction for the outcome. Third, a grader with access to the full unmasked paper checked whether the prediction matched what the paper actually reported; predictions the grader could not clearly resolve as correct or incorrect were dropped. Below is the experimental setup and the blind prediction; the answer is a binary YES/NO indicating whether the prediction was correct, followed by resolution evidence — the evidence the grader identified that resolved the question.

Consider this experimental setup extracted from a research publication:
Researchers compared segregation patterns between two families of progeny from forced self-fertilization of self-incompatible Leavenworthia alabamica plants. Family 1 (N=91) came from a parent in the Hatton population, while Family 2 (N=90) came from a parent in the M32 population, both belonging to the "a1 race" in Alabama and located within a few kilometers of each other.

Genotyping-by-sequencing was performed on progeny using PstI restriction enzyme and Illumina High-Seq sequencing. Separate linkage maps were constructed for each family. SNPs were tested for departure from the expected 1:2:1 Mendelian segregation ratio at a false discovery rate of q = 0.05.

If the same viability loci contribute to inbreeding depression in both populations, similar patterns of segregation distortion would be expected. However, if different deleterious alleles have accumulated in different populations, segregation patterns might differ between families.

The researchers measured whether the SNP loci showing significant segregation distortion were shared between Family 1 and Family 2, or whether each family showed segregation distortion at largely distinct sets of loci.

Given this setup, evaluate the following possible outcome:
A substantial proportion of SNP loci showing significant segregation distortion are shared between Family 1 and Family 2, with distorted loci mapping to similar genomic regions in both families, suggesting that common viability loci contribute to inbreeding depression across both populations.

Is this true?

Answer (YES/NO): NO